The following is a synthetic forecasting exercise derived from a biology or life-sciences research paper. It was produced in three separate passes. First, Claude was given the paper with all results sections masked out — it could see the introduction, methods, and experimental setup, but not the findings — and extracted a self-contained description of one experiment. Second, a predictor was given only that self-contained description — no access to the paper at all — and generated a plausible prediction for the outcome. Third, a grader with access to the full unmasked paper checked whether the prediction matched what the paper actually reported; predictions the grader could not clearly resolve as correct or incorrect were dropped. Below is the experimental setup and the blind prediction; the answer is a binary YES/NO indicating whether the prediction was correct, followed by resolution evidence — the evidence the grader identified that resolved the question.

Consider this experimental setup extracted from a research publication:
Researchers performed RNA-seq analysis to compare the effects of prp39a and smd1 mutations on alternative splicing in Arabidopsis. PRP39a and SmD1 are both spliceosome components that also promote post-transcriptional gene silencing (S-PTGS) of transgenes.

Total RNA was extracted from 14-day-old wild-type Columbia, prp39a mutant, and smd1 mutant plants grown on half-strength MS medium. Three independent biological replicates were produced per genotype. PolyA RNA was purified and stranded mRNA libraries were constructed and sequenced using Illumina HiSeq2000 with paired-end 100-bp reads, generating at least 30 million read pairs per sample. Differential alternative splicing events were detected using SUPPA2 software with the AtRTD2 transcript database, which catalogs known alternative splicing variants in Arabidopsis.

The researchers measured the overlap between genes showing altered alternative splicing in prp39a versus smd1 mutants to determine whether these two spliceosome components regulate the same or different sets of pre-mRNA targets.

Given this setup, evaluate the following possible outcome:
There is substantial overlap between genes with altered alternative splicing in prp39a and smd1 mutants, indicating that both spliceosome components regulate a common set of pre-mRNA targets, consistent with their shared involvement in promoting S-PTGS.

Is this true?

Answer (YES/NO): NO